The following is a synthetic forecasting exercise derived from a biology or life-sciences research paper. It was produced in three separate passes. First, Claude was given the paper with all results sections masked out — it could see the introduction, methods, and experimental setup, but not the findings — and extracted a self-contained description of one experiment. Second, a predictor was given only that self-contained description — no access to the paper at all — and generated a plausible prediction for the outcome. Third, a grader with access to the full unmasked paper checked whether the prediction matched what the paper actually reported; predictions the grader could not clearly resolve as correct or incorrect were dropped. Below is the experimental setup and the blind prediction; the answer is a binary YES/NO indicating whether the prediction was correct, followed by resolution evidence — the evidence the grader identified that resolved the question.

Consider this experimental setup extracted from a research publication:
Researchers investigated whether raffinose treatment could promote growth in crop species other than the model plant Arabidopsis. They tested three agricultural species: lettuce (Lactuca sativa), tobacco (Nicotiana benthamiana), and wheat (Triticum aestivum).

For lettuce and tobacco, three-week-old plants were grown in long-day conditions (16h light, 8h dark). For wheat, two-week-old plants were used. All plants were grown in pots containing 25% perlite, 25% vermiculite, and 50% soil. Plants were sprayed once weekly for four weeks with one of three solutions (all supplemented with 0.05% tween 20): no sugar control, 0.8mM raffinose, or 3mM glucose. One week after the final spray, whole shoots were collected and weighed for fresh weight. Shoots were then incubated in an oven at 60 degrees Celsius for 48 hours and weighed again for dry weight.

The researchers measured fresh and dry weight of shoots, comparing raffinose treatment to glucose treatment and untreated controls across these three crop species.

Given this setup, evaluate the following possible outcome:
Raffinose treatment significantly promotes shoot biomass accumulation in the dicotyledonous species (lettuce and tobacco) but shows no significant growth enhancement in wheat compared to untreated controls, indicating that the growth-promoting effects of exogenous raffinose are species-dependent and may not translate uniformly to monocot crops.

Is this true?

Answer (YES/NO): NO